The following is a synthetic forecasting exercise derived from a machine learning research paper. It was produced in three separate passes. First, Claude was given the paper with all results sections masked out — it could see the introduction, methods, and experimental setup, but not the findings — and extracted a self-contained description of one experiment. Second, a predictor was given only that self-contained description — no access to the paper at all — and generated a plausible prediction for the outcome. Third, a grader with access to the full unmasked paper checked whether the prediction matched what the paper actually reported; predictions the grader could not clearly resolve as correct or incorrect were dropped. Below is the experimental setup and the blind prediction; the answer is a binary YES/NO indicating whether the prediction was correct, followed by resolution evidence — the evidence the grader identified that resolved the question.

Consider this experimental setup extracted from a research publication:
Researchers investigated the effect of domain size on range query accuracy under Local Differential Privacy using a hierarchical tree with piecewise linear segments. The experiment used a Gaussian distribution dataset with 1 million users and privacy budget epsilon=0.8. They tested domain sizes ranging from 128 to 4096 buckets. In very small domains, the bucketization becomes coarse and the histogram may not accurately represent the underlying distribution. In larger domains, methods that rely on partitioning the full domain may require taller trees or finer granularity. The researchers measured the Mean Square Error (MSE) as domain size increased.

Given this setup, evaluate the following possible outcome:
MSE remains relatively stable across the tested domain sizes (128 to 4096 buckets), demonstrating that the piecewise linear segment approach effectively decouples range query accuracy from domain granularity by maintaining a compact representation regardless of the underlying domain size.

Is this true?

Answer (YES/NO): NO